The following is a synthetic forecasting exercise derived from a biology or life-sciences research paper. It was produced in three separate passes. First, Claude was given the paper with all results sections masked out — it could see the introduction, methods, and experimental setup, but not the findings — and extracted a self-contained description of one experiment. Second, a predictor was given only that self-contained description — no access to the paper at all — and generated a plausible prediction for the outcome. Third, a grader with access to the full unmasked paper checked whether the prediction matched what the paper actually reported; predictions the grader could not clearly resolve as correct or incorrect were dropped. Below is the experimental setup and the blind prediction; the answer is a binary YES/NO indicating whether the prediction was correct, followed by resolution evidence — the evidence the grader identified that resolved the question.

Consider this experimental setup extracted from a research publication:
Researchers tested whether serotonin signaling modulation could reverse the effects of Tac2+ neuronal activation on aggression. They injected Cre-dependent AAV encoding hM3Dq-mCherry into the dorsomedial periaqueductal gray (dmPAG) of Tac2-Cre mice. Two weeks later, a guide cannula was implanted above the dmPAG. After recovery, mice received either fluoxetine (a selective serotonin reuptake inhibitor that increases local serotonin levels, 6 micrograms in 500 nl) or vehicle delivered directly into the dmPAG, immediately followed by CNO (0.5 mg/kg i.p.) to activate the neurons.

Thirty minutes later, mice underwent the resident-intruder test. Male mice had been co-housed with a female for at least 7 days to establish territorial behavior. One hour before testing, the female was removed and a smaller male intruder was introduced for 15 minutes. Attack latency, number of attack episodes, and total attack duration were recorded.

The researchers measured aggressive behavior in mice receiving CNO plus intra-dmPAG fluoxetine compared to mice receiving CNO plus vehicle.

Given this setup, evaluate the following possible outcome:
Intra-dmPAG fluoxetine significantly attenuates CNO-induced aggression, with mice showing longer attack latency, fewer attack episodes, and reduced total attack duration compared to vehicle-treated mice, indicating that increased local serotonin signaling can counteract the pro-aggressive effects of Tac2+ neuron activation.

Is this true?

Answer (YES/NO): YES